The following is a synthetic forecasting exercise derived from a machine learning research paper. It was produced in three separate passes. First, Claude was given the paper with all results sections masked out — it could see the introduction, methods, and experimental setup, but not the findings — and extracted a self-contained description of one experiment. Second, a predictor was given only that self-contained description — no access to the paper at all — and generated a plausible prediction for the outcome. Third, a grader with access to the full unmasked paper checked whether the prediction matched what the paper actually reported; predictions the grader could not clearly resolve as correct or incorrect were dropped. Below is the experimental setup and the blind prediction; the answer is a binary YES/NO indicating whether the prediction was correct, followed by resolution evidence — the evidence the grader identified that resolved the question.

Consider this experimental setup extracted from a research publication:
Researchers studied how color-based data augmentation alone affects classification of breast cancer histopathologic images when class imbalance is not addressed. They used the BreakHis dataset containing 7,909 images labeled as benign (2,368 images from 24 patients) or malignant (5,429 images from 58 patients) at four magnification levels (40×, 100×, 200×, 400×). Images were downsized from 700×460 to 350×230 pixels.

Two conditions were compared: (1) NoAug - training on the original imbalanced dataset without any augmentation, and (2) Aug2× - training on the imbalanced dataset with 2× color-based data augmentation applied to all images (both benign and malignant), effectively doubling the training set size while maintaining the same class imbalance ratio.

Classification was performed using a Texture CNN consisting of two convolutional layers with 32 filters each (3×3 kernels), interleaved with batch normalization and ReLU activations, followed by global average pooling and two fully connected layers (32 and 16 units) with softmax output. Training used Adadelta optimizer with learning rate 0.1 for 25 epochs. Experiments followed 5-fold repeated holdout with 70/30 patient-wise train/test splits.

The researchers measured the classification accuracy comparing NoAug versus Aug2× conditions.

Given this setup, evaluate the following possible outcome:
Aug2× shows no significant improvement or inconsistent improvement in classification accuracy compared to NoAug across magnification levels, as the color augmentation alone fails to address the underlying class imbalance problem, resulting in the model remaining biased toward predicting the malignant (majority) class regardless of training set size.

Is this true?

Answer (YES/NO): NO